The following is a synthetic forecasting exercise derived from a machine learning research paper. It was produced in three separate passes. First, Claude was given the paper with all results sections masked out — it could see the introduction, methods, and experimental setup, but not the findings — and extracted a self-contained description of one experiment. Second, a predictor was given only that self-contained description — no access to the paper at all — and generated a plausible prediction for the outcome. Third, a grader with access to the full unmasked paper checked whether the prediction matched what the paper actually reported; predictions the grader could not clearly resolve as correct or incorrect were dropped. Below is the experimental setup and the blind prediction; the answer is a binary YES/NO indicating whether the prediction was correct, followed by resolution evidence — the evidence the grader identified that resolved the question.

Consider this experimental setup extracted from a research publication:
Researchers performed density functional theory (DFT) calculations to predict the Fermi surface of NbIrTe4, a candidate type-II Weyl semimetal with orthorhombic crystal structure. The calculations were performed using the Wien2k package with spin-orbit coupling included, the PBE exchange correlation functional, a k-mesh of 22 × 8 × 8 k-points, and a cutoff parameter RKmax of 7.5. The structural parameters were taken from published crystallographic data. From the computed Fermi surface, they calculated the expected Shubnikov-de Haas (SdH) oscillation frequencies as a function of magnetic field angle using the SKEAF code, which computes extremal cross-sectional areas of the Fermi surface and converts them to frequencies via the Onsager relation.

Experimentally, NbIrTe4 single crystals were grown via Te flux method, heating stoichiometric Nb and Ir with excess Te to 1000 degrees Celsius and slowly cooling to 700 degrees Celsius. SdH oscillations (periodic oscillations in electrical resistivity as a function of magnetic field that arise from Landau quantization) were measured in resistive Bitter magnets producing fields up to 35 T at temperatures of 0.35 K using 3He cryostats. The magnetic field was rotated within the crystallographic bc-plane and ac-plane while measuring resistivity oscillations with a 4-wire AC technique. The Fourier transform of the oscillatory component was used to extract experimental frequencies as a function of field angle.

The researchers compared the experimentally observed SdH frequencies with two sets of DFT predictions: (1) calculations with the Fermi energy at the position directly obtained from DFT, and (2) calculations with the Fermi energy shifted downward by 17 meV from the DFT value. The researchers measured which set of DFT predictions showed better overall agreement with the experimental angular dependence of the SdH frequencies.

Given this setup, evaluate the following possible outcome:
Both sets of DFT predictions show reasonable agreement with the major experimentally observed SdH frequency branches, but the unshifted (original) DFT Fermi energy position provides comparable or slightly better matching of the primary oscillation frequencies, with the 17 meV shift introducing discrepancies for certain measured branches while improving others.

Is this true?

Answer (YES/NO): NO